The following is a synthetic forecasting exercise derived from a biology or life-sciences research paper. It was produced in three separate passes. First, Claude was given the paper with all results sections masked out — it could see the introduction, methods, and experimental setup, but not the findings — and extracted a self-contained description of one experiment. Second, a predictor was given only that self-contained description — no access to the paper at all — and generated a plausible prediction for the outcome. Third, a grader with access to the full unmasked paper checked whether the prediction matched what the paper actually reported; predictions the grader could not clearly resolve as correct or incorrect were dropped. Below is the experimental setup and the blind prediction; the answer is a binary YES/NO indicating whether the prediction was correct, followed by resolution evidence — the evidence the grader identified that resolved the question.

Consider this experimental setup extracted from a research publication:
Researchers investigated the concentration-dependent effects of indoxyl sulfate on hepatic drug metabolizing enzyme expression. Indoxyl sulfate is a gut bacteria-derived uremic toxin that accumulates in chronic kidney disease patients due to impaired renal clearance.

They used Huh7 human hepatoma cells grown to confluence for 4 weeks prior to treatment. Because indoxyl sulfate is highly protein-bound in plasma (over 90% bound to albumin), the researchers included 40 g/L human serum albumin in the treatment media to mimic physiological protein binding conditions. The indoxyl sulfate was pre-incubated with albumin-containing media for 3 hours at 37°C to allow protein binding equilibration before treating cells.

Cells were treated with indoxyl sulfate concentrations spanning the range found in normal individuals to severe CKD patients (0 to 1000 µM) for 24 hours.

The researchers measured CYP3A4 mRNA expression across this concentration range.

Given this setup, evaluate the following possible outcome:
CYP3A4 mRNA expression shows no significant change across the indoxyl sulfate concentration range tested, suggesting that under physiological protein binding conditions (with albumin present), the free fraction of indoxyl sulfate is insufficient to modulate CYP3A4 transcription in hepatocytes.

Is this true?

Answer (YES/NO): NO